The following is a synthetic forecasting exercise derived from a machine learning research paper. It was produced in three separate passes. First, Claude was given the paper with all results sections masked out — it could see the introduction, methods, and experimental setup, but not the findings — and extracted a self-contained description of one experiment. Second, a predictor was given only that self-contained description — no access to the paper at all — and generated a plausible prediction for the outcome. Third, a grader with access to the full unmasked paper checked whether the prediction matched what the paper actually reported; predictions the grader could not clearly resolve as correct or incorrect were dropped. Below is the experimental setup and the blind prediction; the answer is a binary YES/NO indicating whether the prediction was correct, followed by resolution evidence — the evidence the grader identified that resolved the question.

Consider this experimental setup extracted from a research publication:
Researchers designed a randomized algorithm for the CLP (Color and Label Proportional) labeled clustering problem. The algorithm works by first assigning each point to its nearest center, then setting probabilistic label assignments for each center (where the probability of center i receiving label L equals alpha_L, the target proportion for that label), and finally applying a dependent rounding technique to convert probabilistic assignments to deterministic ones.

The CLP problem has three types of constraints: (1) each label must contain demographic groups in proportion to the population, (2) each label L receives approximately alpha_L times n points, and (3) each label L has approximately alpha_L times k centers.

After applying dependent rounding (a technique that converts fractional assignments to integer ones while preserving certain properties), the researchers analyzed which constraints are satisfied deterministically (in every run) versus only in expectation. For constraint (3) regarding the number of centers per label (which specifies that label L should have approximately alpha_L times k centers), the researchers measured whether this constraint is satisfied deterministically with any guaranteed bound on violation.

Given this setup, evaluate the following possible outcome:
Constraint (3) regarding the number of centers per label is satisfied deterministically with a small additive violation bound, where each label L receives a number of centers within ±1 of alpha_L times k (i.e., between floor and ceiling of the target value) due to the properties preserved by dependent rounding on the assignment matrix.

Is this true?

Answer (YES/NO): YES